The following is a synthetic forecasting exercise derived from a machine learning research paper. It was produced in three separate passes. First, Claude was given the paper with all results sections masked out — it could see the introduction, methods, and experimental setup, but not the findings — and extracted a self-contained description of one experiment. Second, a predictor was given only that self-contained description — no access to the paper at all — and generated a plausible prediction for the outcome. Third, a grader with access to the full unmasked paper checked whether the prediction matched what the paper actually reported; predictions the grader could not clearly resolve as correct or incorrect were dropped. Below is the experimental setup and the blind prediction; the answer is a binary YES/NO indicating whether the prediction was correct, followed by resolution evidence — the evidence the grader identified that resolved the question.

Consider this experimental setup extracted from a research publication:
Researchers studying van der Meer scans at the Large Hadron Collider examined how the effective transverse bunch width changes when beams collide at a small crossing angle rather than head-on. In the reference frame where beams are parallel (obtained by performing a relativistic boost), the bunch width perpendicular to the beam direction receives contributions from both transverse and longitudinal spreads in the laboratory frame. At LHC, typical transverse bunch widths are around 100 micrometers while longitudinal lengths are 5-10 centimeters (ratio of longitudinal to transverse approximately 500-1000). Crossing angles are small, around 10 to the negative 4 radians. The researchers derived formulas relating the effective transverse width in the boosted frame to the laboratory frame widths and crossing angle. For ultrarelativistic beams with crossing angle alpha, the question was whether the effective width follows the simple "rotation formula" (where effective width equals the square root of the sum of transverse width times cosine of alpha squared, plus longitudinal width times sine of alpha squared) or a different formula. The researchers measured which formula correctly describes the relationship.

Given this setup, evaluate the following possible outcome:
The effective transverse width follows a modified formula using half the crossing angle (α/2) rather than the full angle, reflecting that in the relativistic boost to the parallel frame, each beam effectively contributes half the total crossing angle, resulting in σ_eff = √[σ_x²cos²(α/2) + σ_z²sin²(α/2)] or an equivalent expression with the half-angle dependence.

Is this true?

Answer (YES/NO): NO